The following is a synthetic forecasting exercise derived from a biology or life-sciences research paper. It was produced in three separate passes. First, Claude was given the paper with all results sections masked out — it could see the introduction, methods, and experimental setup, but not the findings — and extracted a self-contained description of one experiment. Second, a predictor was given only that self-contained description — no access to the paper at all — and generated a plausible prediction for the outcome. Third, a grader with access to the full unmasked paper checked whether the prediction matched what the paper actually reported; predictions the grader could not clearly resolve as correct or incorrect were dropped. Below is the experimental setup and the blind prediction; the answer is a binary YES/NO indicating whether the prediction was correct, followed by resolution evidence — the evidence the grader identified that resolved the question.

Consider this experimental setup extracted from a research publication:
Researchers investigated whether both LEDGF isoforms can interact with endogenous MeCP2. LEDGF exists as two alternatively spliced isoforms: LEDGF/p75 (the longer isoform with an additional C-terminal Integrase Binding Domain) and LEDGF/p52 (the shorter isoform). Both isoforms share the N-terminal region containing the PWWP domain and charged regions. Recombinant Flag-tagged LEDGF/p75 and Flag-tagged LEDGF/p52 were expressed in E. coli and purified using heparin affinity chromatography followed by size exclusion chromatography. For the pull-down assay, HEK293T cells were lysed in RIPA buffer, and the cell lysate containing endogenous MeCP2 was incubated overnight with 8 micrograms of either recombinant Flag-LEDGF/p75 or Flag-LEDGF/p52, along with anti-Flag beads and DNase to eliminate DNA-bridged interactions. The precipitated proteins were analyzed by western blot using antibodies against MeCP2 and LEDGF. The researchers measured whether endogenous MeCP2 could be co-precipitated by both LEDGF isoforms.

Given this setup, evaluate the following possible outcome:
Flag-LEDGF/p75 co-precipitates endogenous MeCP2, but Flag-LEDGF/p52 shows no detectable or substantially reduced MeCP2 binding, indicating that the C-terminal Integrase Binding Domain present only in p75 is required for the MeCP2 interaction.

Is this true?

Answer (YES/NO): NO